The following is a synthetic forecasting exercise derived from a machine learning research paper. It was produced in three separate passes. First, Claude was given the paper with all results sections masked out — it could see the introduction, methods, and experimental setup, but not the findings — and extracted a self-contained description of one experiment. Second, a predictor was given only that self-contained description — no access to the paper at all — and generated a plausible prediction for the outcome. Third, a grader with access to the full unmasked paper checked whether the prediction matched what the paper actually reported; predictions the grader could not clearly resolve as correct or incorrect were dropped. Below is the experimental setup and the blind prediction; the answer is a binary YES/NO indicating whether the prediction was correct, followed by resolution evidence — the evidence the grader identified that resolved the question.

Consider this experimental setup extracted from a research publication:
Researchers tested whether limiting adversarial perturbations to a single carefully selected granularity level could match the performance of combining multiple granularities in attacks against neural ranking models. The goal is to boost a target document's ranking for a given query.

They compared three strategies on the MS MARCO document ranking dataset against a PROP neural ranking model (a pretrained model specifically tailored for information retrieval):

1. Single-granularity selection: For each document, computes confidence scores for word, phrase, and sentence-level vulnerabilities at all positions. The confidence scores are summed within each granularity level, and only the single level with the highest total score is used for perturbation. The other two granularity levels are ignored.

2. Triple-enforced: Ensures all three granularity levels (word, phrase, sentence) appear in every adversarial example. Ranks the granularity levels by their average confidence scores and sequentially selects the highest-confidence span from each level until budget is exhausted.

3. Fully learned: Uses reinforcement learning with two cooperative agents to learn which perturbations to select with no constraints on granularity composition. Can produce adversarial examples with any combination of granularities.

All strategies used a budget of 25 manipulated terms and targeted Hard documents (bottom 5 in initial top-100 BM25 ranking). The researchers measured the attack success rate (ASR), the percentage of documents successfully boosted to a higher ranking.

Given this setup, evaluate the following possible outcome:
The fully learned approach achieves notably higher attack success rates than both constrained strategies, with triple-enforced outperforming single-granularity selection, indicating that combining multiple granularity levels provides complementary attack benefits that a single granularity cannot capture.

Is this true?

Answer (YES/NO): YES